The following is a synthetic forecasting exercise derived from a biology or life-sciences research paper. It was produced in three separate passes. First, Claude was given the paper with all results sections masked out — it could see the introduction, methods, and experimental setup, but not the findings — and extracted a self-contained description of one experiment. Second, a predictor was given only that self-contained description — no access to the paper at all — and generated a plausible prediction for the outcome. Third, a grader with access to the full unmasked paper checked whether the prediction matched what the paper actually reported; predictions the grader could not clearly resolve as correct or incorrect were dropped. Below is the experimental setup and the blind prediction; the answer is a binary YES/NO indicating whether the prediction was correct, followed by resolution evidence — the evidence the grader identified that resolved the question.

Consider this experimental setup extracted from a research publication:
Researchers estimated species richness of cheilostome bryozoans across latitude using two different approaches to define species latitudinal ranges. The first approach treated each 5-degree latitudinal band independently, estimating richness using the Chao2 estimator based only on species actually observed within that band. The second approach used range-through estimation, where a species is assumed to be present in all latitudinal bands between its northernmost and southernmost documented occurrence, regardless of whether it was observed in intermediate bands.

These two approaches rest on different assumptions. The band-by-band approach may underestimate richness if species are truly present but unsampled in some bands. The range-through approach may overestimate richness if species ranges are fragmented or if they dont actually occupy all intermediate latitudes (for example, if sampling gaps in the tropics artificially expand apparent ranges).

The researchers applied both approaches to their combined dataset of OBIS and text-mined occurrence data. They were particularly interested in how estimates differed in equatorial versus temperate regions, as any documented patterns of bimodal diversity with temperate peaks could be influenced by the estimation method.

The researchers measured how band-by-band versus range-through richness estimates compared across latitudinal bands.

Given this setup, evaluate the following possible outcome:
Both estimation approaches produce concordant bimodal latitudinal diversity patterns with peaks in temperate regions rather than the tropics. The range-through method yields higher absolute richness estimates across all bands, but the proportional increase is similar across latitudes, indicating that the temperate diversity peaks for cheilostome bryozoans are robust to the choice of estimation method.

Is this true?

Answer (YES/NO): NO